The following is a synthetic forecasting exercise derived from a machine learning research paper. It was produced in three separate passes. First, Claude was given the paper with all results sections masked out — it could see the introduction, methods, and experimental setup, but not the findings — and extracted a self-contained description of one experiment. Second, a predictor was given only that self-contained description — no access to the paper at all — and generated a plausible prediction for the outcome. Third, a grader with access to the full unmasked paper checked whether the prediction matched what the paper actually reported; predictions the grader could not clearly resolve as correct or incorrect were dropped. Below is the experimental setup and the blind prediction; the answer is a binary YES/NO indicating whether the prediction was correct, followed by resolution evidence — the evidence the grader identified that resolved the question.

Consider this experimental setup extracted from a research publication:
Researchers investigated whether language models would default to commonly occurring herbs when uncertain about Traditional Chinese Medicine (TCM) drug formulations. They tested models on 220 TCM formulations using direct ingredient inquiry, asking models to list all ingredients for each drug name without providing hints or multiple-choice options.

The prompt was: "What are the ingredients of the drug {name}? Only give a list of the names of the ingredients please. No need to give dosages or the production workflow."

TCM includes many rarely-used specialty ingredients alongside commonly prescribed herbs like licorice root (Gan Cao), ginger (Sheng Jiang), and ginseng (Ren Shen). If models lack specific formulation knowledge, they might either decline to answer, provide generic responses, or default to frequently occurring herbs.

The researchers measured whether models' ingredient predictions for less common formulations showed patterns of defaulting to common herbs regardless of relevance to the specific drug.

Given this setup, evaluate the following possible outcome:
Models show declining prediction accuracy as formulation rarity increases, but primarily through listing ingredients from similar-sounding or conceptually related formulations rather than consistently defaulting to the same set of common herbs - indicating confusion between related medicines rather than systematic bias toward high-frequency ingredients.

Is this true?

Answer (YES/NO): NO